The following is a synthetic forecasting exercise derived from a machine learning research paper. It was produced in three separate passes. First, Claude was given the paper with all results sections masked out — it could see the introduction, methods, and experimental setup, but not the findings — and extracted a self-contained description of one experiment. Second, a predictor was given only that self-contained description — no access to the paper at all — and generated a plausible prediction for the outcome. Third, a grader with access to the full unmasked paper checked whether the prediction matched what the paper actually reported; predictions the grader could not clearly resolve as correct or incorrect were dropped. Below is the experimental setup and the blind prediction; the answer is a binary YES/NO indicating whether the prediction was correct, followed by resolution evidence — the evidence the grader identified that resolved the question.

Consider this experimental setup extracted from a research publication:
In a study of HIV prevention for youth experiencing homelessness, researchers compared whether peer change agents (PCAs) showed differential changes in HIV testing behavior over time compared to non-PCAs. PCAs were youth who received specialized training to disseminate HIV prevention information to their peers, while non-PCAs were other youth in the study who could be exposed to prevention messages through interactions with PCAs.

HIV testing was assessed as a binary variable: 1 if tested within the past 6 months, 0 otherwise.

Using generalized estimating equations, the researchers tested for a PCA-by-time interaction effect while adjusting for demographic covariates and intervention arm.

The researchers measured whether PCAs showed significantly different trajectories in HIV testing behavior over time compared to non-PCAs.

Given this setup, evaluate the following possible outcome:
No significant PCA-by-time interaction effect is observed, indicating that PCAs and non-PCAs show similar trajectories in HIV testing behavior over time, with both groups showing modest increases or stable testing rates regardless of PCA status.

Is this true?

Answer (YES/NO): NO